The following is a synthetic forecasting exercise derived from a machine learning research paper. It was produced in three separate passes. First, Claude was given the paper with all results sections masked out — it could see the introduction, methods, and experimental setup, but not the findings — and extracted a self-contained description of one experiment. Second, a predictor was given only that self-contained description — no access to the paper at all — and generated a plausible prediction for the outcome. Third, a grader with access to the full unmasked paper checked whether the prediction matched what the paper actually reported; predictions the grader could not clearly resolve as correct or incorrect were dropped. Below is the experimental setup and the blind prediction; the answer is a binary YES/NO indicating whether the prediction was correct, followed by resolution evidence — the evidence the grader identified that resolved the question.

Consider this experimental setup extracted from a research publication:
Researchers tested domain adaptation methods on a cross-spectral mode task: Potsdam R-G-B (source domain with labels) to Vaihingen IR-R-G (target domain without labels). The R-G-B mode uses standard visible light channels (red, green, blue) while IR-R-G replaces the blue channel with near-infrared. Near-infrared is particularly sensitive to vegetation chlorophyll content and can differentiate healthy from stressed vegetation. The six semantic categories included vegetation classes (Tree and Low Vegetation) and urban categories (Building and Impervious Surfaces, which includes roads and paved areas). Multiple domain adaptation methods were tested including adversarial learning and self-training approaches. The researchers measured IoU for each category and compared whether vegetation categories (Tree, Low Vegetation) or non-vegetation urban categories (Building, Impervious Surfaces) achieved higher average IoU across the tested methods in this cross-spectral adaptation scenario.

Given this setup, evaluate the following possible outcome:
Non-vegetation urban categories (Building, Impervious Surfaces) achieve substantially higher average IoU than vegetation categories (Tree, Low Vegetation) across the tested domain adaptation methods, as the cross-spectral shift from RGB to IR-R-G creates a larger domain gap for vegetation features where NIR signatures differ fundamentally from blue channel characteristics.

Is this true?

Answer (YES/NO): YES